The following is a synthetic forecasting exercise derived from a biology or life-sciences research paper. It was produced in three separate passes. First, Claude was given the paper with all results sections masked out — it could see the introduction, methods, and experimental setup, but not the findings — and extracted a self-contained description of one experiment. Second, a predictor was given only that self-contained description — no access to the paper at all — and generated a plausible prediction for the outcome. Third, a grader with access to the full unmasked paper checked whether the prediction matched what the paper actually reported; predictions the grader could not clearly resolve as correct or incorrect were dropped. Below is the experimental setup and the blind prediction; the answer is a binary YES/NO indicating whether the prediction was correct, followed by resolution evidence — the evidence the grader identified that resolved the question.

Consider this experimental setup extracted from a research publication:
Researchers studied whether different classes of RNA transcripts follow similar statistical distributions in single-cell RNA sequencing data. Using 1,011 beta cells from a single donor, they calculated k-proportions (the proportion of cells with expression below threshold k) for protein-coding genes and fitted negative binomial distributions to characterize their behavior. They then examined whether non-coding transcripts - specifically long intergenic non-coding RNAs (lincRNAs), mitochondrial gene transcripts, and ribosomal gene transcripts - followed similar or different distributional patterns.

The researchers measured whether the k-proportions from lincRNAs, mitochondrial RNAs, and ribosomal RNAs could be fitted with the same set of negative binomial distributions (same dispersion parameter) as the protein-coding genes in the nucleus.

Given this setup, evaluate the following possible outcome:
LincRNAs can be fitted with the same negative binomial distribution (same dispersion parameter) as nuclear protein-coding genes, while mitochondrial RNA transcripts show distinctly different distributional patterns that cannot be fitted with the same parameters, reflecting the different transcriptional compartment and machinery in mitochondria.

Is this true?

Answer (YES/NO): NO